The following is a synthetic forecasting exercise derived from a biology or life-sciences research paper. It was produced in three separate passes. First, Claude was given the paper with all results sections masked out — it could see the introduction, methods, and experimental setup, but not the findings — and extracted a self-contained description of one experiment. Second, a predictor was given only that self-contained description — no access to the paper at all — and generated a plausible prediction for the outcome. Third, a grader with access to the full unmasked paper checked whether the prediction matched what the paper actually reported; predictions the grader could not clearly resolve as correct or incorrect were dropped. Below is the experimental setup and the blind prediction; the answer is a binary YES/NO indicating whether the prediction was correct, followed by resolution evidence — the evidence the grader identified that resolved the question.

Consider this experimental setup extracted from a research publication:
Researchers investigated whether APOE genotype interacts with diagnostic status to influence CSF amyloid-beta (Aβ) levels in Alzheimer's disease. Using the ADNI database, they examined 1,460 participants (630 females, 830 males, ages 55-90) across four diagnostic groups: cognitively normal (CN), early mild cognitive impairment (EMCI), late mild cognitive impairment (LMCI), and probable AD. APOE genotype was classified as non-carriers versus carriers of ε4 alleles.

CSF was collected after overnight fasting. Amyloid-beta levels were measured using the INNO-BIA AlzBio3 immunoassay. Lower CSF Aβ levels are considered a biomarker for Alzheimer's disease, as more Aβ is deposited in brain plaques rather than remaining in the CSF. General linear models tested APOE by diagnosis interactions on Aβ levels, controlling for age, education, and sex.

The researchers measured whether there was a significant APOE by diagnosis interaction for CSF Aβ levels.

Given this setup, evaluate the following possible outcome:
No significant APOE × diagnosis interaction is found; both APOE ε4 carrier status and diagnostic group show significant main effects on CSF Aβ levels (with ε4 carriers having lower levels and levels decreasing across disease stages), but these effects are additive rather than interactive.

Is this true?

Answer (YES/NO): YES